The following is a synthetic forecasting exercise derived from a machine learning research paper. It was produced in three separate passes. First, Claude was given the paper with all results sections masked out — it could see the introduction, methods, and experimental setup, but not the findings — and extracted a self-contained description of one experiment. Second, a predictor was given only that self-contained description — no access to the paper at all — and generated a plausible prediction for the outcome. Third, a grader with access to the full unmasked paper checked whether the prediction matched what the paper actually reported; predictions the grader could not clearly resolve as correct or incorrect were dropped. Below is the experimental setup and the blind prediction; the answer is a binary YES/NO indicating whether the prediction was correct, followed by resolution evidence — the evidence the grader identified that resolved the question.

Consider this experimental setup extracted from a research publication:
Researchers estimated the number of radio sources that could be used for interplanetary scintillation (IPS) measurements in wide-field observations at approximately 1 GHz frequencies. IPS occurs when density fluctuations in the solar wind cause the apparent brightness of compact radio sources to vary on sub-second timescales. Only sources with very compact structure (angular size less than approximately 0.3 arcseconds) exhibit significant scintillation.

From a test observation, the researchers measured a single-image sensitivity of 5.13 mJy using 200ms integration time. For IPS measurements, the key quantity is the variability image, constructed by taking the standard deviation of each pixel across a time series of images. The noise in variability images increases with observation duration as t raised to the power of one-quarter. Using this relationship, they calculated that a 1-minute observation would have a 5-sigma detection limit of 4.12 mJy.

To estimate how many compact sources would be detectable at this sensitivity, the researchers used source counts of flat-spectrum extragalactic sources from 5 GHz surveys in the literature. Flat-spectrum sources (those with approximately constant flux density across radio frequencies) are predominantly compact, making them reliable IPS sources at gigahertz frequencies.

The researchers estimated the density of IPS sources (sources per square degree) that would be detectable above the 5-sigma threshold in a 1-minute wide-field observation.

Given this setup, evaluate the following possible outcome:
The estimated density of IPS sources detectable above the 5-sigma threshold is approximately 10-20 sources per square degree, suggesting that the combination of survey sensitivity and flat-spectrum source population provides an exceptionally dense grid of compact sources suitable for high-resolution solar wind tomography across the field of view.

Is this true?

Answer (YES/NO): NO